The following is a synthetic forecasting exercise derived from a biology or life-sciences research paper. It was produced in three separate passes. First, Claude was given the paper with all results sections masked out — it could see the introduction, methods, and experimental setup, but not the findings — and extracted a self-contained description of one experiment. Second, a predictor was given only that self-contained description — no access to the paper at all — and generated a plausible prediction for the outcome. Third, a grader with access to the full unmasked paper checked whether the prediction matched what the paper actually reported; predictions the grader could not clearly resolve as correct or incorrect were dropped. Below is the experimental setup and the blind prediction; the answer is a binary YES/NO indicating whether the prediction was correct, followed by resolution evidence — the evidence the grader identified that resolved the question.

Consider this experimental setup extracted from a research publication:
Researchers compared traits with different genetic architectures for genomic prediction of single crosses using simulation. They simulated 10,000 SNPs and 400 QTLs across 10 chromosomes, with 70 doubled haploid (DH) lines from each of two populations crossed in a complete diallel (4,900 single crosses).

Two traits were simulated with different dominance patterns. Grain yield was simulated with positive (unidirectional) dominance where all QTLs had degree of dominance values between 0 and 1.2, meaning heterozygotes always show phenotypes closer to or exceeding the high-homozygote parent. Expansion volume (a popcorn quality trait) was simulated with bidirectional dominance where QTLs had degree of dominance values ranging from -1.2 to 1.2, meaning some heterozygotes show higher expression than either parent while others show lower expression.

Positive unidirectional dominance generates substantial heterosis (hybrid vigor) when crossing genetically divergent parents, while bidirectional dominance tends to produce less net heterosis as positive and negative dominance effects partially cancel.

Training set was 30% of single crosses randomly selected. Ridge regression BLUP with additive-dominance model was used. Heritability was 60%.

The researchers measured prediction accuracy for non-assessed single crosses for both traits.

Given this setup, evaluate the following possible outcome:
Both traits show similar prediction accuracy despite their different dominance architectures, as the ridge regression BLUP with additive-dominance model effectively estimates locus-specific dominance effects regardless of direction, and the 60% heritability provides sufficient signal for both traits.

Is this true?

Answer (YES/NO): YES